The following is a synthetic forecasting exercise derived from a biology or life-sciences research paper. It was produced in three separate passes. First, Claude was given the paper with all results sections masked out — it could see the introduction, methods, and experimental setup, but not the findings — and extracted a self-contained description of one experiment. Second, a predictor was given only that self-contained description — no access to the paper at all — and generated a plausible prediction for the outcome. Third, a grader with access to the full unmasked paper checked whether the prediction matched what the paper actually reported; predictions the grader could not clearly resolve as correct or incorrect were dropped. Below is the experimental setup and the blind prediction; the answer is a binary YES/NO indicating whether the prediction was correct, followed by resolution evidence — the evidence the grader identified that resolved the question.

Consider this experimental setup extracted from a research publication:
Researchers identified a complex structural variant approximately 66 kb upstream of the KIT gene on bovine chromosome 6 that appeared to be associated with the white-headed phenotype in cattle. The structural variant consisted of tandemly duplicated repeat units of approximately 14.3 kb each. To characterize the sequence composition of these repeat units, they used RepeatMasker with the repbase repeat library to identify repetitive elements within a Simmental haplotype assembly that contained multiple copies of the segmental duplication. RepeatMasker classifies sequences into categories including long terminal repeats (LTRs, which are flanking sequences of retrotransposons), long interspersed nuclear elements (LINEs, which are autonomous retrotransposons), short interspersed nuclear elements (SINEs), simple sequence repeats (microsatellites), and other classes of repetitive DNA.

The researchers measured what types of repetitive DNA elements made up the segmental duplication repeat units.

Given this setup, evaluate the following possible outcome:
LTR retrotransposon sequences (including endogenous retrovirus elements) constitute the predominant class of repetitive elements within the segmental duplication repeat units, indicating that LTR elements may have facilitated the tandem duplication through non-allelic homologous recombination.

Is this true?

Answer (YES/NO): YES